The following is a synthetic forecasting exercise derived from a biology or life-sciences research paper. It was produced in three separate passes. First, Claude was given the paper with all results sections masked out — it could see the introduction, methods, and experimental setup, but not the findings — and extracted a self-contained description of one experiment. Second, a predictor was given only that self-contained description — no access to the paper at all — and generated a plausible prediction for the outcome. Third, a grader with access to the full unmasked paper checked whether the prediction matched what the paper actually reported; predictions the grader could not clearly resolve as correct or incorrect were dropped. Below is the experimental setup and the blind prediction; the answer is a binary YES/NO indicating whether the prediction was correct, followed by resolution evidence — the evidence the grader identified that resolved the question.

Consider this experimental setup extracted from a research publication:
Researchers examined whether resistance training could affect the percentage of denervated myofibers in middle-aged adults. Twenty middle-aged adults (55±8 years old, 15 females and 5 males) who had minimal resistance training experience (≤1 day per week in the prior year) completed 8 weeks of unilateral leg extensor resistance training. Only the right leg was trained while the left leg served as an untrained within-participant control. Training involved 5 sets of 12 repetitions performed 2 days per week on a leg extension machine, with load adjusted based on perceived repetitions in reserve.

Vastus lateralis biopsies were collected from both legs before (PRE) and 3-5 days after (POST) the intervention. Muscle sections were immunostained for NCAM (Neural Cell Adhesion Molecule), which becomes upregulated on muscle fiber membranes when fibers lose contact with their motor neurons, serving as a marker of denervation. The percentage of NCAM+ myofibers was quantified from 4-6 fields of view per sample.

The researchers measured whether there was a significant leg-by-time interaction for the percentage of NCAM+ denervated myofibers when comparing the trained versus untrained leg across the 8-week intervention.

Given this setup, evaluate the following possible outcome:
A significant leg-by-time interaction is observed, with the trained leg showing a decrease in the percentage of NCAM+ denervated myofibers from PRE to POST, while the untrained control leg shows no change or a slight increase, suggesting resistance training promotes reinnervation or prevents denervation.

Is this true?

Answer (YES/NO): NO